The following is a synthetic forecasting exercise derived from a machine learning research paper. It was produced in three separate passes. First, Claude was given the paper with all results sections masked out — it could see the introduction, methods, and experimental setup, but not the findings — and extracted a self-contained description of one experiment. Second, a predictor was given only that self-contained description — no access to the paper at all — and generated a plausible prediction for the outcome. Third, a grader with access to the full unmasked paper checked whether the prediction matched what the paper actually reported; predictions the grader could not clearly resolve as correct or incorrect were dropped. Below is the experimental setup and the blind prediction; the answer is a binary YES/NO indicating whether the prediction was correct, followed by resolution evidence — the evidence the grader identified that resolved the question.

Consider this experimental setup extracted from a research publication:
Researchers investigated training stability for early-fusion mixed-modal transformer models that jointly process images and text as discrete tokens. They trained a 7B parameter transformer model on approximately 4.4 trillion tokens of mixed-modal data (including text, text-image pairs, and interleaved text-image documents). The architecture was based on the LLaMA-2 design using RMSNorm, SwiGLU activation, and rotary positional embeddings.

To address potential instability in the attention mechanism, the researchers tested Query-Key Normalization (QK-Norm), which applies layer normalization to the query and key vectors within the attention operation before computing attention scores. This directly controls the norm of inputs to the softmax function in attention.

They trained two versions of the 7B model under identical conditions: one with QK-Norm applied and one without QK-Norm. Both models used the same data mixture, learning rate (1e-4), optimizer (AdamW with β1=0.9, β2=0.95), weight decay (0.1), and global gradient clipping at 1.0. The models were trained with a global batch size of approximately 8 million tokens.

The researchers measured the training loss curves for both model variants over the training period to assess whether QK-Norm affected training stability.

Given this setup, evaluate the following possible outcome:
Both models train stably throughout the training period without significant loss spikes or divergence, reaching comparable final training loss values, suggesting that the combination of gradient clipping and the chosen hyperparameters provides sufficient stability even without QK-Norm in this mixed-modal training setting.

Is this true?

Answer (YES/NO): NO